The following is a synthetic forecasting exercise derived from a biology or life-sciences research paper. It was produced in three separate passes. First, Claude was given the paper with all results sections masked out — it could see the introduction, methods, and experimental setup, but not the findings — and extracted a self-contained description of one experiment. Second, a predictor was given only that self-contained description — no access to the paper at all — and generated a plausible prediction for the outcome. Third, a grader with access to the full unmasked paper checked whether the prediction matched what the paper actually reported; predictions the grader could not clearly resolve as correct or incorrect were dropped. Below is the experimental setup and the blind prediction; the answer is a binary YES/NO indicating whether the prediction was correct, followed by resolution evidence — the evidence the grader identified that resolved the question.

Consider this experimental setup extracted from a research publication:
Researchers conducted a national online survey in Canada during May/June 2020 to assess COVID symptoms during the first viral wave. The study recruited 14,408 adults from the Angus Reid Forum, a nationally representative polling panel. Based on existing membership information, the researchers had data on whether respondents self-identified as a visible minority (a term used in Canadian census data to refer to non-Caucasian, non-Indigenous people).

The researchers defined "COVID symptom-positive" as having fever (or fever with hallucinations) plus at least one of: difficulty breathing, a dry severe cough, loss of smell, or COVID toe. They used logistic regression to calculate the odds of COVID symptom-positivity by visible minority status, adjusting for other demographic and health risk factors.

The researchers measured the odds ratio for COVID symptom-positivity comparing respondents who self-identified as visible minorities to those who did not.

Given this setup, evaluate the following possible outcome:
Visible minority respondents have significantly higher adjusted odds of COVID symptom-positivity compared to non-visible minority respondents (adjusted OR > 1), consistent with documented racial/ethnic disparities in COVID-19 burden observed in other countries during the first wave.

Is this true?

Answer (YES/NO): YES